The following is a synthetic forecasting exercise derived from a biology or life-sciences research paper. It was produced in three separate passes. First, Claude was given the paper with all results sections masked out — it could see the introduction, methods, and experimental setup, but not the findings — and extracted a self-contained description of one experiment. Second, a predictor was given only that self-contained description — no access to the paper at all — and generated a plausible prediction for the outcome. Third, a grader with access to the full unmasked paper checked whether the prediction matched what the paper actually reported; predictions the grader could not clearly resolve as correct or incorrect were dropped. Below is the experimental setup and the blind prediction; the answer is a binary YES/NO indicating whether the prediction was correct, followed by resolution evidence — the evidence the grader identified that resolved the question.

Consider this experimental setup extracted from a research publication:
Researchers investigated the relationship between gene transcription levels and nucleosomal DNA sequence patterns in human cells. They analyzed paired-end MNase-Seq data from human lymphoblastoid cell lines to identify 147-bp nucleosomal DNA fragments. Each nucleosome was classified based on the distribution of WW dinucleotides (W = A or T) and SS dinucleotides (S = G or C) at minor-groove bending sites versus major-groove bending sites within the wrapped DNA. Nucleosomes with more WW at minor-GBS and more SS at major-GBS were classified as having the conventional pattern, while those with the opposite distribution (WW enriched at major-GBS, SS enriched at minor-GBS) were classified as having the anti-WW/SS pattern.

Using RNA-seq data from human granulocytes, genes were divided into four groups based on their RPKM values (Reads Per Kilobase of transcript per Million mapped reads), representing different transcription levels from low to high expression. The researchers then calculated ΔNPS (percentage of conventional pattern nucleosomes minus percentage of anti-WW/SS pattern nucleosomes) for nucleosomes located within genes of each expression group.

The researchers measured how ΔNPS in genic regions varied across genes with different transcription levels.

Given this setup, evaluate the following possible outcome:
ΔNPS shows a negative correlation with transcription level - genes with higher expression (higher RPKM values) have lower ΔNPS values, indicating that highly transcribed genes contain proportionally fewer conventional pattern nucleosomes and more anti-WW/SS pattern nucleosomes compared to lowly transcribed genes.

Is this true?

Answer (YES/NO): YES